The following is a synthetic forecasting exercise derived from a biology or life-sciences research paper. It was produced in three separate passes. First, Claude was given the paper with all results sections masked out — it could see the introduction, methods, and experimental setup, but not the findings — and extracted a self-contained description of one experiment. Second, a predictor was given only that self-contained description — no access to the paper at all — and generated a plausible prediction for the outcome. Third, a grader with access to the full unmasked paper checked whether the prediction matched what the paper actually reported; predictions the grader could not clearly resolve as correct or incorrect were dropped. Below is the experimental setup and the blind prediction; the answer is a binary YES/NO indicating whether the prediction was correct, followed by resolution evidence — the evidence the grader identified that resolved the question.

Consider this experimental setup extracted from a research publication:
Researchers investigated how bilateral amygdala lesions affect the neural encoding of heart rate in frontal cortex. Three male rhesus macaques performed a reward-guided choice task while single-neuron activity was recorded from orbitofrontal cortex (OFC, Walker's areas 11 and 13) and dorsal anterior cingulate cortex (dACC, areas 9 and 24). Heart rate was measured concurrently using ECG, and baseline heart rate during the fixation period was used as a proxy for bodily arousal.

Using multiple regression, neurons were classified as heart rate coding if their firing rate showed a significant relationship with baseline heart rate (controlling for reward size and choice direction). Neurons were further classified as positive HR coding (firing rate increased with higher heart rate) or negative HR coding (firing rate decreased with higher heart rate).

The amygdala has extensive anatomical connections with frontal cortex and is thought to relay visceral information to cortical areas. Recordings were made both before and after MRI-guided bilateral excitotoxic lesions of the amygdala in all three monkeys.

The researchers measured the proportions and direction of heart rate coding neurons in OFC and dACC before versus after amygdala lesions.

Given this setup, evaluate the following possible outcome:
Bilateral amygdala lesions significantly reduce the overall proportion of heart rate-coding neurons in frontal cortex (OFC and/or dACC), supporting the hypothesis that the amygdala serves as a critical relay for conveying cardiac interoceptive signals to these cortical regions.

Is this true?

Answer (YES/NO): NO